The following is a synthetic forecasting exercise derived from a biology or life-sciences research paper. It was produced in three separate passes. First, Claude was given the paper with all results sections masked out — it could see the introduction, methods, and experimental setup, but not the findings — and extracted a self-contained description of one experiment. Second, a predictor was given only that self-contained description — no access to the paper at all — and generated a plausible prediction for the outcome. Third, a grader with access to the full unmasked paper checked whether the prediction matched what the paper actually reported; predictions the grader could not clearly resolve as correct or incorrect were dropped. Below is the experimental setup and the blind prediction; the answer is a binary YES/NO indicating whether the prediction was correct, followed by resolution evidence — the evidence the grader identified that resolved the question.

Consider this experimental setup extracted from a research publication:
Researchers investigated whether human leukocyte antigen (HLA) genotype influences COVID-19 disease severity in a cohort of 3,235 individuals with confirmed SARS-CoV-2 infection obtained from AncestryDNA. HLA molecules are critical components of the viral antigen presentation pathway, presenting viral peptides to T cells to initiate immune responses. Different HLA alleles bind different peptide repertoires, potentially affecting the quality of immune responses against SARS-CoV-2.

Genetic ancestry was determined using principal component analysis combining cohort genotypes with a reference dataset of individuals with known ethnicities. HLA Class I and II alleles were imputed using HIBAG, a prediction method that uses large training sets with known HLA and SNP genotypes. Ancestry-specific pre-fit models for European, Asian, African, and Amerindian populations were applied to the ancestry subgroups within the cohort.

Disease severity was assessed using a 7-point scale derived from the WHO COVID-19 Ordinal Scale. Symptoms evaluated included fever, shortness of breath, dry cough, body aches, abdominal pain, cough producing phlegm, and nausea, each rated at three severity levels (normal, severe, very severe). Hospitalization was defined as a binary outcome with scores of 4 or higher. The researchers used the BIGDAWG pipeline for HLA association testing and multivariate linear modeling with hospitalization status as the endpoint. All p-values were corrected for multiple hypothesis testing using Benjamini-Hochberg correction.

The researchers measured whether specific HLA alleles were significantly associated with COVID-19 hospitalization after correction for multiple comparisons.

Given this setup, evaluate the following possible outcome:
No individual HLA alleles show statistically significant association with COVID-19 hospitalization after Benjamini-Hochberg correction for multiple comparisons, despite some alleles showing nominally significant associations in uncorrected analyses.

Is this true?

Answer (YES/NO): YES